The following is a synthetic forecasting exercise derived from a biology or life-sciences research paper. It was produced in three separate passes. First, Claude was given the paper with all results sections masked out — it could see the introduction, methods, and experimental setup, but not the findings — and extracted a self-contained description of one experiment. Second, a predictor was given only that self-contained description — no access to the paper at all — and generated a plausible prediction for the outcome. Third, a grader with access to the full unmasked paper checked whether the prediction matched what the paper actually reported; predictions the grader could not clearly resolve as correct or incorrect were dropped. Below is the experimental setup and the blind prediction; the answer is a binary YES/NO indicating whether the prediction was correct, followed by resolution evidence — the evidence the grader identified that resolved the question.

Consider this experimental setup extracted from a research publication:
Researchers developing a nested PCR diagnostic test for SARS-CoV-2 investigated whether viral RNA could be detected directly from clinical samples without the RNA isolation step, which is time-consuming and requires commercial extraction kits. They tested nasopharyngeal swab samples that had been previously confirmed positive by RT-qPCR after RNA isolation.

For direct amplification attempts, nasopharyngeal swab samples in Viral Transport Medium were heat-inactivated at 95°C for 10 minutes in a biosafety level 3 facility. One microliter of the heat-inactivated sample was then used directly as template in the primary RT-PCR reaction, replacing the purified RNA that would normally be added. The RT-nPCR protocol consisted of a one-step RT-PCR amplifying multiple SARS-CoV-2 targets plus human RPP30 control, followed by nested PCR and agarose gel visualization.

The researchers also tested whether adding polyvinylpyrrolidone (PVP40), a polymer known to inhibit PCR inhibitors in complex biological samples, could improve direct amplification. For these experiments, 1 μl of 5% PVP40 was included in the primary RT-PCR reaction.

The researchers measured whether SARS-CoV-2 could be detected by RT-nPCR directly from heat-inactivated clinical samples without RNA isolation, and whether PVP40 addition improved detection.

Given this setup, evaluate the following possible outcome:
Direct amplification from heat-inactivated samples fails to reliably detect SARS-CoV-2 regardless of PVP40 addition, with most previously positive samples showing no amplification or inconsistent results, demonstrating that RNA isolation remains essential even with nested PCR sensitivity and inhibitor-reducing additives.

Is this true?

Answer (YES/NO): NO